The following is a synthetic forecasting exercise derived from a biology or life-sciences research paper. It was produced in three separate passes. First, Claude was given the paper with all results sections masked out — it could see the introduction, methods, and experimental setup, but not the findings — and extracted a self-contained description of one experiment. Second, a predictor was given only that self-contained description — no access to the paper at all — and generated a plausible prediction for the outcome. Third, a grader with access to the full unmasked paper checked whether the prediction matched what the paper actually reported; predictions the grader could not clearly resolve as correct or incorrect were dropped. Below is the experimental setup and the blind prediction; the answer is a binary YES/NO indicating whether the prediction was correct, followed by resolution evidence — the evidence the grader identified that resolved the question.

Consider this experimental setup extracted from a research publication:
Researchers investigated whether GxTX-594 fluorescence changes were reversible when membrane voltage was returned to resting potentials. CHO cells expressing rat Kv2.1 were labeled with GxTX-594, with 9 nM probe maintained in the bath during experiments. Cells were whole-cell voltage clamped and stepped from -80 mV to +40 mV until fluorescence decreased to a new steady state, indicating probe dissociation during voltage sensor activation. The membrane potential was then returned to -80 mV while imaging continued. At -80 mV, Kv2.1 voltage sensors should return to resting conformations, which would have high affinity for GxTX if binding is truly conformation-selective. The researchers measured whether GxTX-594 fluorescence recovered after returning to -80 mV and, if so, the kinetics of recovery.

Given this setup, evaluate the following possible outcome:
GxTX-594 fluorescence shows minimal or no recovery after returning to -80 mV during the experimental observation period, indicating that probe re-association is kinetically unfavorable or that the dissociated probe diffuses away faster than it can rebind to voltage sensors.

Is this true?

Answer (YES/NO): NO